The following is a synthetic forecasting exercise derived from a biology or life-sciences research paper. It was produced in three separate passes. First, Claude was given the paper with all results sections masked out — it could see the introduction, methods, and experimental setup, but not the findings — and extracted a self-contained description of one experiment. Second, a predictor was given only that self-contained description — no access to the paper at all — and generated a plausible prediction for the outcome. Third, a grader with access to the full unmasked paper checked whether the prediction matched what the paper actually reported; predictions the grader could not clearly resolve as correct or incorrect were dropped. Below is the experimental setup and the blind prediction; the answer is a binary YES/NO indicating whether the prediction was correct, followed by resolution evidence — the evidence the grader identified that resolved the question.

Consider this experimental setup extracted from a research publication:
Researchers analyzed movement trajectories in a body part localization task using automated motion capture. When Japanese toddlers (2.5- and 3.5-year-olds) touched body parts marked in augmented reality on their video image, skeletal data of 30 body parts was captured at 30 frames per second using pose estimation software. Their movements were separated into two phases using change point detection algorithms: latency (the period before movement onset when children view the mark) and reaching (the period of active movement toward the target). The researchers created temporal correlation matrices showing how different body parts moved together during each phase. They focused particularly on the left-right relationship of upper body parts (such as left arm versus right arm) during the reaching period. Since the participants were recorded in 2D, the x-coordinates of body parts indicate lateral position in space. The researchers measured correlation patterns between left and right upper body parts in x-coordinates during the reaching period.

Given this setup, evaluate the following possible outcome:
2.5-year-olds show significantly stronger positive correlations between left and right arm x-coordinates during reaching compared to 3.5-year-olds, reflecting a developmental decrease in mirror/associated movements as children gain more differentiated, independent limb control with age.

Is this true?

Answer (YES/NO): NO